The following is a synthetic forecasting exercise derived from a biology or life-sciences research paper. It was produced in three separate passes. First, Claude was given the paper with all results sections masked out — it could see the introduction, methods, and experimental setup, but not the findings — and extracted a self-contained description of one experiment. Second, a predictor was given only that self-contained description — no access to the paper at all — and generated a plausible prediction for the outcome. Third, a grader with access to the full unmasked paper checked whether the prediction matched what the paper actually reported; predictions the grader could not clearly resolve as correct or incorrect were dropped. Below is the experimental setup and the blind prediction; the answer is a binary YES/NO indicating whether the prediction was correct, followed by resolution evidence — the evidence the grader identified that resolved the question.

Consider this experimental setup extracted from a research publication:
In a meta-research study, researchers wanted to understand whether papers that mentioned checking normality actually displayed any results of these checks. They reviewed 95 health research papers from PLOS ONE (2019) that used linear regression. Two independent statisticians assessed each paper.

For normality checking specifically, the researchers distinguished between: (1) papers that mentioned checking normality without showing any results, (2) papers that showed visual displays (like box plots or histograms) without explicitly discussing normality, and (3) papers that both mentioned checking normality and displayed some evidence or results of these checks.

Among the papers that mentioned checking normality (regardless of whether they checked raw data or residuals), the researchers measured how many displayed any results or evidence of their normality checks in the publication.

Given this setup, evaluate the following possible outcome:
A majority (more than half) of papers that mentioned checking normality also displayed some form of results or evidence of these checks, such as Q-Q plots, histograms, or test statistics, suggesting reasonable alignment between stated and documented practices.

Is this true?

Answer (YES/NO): NO